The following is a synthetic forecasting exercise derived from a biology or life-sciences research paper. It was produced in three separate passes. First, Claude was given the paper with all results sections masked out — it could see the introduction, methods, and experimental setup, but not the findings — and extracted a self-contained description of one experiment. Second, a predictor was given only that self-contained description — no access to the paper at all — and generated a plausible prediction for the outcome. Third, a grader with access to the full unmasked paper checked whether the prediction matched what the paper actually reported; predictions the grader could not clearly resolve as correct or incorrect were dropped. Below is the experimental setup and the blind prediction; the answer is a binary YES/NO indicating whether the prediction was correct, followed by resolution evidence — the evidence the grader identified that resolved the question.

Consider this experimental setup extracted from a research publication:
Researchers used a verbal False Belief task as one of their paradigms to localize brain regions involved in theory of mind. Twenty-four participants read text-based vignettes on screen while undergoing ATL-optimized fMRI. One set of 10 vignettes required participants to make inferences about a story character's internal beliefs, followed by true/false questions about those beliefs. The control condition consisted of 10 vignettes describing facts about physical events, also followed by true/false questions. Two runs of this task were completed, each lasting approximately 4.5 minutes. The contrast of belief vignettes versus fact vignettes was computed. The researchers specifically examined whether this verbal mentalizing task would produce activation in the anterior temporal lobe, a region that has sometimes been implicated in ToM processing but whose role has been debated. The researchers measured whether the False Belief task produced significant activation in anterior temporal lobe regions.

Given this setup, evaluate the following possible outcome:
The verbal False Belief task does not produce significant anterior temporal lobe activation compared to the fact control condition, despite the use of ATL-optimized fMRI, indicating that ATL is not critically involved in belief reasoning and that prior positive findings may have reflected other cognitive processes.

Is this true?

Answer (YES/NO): NO